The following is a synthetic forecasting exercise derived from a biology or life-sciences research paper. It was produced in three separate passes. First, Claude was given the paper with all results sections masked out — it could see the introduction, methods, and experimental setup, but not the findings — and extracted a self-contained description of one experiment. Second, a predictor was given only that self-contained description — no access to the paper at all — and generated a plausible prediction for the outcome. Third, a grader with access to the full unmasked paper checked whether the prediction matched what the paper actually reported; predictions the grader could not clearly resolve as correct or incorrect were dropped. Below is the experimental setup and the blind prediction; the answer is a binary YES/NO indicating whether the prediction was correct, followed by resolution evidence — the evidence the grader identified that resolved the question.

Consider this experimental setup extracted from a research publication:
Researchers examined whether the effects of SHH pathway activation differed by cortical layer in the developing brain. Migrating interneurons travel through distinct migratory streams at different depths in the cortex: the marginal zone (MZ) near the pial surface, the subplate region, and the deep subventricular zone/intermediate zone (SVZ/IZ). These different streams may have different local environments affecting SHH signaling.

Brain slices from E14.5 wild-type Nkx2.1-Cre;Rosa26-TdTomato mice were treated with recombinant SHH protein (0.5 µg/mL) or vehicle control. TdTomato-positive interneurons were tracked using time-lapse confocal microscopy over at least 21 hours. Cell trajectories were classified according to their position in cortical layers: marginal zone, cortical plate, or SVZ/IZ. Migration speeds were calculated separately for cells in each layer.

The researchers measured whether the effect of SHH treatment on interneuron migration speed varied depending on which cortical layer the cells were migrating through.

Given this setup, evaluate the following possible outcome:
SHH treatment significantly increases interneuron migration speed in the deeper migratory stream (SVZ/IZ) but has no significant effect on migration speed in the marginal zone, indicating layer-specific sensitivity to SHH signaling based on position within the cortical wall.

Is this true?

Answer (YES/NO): NO